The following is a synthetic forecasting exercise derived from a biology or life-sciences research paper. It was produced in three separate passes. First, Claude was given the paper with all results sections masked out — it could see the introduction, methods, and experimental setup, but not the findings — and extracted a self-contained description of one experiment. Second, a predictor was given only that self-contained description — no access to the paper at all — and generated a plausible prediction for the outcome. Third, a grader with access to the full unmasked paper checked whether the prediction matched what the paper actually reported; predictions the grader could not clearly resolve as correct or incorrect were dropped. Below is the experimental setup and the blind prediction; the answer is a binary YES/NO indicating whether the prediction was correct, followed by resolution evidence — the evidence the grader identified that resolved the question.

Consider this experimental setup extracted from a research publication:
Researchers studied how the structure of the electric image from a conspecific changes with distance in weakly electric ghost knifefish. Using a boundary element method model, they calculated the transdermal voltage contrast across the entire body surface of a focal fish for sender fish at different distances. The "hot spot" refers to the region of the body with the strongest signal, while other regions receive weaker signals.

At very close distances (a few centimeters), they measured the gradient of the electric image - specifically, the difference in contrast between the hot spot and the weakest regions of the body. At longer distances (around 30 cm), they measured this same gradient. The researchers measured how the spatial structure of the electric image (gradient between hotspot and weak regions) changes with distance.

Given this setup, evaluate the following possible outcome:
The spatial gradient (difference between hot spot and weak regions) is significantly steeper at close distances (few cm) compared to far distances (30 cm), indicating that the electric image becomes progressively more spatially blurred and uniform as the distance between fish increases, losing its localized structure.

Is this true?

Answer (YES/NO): YES